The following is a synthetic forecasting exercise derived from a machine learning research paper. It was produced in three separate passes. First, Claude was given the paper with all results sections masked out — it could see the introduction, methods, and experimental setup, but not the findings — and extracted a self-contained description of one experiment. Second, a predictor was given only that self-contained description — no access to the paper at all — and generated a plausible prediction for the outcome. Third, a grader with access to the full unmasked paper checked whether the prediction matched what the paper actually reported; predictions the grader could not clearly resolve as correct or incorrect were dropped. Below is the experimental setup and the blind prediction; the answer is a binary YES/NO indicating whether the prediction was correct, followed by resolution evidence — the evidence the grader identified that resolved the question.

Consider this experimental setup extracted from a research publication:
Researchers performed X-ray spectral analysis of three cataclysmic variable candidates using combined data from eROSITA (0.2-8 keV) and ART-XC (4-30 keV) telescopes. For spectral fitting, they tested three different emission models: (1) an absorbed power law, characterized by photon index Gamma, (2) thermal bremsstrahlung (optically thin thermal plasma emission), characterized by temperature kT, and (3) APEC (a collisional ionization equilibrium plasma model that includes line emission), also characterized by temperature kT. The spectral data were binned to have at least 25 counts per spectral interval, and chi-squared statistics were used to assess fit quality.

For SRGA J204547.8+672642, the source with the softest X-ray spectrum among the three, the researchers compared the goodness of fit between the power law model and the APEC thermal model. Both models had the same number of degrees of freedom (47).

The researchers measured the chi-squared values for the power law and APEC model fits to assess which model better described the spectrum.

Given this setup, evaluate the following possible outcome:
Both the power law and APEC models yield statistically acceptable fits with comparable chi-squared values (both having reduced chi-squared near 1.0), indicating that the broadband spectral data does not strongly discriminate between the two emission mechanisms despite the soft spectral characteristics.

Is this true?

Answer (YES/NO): NO